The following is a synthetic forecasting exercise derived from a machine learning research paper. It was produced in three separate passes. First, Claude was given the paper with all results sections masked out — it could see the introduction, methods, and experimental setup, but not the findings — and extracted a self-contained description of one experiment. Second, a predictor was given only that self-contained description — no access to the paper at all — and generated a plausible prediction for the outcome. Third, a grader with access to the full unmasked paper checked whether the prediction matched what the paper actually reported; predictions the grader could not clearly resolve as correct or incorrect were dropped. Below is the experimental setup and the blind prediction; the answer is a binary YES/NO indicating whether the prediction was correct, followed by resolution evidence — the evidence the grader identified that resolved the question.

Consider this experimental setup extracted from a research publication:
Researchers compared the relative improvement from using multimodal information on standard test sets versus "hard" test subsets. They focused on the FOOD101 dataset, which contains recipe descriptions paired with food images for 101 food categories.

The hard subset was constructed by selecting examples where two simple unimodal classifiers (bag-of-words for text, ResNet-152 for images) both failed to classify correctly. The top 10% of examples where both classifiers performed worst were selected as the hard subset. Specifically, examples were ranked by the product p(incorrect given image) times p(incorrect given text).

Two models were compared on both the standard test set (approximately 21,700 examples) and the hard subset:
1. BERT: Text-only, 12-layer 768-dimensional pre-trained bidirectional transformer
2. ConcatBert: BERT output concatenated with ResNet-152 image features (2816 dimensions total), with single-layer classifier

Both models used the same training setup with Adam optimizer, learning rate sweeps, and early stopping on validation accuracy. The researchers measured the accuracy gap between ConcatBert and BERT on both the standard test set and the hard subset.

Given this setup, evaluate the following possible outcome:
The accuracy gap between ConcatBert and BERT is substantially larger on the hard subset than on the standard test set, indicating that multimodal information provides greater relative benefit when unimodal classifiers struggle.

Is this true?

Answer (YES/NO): NO